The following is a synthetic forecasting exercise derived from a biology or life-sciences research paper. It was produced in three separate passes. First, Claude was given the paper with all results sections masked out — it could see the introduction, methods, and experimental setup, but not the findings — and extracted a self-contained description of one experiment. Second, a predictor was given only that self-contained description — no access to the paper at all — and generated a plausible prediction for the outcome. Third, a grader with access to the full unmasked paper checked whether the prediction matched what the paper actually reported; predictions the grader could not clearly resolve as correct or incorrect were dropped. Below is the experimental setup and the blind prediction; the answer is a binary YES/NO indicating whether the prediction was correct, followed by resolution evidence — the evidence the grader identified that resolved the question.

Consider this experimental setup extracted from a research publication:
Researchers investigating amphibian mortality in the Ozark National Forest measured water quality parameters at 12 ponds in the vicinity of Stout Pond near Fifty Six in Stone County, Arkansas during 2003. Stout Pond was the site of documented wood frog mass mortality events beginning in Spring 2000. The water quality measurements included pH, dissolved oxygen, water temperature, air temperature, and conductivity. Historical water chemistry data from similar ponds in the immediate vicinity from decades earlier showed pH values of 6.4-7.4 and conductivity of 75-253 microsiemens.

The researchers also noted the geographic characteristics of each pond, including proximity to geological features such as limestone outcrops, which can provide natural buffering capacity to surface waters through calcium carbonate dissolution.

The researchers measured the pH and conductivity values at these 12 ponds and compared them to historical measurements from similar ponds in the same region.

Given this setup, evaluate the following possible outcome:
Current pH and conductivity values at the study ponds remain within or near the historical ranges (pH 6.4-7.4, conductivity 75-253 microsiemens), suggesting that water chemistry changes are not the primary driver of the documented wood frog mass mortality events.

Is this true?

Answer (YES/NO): NO